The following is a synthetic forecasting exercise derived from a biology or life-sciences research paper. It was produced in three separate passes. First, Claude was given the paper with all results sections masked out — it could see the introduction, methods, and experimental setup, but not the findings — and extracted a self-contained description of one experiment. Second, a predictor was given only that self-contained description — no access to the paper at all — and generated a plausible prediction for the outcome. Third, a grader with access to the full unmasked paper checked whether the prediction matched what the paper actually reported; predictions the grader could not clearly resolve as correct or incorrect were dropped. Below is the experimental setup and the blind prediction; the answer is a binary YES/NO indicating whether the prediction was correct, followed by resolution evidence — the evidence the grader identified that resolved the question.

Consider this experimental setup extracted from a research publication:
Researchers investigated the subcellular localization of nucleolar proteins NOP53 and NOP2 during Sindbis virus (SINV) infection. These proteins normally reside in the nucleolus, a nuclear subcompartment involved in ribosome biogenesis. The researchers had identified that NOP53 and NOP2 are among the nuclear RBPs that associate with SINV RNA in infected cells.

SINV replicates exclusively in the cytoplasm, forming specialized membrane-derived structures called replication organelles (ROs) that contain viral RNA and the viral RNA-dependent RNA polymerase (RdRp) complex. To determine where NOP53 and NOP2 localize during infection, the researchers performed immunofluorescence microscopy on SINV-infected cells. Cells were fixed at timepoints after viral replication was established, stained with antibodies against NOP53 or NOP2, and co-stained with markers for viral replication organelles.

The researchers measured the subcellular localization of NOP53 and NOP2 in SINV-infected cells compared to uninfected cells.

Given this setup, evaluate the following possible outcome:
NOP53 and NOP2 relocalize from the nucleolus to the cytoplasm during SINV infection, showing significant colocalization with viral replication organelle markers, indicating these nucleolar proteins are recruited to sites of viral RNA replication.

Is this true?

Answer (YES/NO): YES